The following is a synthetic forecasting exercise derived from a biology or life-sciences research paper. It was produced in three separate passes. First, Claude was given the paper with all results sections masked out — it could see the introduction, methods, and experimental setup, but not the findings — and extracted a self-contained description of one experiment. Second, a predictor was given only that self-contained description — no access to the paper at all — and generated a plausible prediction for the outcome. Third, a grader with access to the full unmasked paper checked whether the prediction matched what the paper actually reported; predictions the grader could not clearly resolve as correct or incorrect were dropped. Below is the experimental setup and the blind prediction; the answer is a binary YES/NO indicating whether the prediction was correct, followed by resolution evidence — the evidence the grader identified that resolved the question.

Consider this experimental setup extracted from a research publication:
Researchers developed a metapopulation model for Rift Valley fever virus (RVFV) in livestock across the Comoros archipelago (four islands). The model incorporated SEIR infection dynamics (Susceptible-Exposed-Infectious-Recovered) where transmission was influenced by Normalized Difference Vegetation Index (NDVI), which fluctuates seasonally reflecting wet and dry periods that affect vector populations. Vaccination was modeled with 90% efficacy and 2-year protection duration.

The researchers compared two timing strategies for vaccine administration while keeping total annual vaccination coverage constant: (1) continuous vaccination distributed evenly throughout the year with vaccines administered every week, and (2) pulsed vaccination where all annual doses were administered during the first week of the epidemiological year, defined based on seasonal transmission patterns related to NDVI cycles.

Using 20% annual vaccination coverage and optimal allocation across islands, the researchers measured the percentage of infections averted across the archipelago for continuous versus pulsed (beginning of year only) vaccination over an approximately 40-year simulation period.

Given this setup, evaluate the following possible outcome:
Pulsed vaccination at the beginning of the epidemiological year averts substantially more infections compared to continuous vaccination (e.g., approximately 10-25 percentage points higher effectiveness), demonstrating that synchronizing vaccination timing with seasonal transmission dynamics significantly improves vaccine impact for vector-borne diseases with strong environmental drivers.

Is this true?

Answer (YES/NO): NO